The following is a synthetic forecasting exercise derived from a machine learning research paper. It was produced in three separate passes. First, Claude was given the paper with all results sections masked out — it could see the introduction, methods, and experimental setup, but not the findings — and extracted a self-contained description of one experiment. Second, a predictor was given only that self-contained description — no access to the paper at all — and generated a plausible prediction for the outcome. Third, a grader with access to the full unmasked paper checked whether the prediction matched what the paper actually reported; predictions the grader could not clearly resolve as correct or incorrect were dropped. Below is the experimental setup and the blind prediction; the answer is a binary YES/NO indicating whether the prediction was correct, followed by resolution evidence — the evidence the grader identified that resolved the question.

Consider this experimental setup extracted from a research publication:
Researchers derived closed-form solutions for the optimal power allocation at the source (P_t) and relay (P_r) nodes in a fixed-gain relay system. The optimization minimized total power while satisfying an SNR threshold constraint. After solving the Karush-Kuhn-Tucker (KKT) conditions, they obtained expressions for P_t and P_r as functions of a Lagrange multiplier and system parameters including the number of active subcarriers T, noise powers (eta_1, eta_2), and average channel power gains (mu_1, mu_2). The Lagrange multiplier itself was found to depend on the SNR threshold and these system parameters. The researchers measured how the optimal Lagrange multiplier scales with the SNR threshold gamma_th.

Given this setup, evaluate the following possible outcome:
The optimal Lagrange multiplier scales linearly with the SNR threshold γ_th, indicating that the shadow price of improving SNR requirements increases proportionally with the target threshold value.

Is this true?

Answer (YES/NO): NO